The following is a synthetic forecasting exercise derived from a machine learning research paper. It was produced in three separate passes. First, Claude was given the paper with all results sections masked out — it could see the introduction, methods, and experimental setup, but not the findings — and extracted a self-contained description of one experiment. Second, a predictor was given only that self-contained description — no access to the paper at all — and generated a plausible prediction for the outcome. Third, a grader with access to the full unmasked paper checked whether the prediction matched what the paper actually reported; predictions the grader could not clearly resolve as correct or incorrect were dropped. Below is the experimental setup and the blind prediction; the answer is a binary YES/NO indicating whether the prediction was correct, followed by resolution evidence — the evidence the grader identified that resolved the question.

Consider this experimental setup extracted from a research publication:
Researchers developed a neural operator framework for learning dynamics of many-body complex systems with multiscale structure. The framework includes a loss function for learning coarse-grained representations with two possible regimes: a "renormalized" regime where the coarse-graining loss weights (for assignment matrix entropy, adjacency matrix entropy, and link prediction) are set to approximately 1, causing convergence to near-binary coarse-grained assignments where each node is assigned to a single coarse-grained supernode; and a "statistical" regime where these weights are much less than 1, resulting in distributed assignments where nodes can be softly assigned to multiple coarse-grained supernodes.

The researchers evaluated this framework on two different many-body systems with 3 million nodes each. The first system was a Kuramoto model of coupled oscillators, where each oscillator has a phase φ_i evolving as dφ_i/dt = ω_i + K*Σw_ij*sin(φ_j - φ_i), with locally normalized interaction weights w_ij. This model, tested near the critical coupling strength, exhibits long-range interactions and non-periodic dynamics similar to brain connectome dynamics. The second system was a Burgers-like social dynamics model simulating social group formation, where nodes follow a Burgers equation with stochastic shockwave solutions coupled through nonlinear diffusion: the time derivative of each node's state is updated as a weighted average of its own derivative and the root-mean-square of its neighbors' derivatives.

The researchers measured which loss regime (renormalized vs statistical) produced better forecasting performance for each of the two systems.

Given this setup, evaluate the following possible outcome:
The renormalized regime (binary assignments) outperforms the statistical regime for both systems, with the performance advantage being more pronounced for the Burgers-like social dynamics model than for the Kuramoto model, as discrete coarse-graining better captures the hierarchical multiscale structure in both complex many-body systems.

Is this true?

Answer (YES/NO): NO